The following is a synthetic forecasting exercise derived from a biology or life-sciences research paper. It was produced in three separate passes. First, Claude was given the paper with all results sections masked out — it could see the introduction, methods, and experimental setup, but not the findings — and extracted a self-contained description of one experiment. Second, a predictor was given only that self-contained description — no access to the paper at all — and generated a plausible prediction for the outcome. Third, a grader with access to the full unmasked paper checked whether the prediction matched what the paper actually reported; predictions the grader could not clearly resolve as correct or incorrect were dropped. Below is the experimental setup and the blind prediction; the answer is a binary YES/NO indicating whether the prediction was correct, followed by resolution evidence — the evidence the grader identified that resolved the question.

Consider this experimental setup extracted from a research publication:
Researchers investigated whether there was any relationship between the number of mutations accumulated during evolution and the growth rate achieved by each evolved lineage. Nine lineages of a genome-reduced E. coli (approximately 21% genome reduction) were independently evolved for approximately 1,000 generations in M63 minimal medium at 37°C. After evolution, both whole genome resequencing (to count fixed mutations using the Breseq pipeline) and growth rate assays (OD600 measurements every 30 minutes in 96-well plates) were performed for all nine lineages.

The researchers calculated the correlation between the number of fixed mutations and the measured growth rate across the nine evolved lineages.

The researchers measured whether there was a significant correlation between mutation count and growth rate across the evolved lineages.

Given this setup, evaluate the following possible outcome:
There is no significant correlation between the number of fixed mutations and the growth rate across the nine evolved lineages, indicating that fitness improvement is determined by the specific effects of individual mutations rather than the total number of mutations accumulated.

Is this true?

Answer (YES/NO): YES